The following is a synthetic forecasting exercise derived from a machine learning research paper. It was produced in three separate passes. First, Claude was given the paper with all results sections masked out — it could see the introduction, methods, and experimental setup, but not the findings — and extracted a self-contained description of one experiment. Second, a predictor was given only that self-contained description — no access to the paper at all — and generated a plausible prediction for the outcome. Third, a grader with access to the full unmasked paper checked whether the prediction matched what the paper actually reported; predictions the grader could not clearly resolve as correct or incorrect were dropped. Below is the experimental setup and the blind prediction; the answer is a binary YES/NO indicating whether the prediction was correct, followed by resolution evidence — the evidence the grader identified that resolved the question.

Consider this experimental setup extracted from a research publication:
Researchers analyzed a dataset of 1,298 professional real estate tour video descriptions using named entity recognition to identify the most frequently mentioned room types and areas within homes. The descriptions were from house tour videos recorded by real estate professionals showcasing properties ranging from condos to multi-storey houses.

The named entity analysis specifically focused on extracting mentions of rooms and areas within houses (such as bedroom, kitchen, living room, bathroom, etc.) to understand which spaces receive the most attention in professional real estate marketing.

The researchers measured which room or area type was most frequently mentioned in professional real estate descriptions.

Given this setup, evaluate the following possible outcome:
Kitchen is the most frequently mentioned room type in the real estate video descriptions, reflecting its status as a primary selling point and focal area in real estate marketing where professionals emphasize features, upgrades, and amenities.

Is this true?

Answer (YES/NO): YES